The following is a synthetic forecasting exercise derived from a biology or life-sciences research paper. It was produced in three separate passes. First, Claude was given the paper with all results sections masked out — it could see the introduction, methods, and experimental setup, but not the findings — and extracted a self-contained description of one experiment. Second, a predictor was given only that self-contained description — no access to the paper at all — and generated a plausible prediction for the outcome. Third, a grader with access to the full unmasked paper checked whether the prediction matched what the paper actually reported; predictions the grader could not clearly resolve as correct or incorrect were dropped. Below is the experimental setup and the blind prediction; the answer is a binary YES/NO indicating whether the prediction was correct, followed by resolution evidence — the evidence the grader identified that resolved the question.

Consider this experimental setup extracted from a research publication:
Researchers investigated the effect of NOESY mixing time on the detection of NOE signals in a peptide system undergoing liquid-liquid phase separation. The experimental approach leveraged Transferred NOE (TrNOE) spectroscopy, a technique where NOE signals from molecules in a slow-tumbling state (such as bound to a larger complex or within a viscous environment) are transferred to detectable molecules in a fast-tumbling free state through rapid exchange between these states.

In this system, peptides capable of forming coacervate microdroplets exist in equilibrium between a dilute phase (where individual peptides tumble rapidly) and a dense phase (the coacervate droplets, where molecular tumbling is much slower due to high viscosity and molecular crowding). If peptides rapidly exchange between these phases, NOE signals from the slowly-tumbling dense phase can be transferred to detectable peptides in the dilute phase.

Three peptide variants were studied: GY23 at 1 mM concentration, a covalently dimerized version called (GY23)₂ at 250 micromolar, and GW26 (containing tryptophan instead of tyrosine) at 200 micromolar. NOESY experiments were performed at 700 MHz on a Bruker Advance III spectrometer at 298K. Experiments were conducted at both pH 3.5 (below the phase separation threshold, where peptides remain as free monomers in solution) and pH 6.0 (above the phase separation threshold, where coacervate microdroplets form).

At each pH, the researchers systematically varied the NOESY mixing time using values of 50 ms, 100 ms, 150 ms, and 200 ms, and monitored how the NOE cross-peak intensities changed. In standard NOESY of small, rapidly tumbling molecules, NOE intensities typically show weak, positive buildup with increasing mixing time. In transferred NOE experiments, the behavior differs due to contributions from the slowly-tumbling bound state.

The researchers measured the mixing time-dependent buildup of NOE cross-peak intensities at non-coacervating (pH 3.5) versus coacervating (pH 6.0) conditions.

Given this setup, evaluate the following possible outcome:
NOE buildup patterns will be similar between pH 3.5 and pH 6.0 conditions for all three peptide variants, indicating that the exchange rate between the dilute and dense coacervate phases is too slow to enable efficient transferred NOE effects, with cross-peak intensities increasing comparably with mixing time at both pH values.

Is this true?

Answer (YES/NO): NO